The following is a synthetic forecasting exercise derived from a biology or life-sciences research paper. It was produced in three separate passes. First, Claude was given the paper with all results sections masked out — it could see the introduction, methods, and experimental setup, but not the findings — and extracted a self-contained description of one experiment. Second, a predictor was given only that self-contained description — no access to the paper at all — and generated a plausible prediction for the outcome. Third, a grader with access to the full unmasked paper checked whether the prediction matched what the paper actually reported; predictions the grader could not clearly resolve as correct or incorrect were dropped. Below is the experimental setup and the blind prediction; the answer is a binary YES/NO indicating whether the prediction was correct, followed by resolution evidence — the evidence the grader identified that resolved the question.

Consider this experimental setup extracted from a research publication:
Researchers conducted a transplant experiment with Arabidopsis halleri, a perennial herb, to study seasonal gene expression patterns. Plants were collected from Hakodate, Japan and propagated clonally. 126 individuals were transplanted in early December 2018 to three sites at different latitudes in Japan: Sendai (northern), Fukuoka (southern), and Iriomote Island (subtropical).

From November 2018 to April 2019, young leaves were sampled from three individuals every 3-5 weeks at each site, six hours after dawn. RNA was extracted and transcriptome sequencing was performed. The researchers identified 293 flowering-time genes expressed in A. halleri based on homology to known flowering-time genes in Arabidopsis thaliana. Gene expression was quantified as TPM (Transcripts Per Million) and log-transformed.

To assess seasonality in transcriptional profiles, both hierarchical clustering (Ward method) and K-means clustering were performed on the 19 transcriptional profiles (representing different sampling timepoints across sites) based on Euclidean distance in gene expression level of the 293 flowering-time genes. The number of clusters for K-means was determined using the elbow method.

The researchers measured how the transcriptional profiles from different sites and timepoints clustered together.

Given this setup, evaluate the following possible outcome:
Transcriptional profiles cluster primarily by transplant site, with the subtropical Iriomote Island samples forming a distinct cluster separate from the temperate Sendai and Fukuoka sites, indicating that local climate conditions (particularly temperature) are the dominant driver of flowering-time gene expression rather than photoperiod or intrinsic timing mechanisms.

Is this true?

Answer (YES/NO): NO